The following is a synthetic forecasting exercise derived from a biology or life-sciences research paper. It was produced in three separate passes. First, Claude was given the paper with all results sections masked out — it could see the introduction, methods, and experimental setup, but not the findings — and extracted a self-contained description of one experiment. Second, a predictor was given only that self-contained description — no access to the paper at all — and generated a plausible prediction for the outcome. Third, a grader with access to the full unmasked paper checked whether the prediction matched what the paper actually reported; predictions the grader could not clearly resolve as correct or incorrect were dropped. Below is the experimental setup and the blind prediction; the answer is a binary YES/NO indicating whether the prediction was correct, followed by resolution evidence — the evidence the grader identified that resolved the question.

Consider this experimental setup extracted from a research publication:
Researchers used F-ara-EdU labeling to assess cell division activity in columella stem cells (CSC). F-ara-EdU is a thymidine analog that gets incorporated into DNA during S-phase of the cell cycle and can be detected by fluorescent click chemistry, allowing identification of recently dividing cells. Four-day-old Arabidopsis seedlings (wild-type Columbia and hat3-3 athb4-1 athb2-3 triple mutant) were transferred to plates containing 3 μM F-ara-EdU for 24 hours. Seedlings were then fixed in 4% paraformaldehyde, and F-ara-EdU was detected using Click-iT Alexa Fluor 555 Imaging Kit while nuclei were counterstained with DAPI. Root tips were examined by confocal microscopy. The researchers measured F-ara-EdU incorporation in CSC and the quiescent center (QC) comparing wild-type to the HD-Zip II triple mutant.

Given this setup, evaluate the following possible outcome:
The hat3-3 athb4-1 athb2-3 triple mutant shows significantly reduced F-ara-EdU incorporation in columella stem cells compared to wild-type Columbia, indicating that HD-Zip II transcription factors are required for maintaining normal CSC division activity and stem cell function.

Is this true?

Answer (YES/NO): YES